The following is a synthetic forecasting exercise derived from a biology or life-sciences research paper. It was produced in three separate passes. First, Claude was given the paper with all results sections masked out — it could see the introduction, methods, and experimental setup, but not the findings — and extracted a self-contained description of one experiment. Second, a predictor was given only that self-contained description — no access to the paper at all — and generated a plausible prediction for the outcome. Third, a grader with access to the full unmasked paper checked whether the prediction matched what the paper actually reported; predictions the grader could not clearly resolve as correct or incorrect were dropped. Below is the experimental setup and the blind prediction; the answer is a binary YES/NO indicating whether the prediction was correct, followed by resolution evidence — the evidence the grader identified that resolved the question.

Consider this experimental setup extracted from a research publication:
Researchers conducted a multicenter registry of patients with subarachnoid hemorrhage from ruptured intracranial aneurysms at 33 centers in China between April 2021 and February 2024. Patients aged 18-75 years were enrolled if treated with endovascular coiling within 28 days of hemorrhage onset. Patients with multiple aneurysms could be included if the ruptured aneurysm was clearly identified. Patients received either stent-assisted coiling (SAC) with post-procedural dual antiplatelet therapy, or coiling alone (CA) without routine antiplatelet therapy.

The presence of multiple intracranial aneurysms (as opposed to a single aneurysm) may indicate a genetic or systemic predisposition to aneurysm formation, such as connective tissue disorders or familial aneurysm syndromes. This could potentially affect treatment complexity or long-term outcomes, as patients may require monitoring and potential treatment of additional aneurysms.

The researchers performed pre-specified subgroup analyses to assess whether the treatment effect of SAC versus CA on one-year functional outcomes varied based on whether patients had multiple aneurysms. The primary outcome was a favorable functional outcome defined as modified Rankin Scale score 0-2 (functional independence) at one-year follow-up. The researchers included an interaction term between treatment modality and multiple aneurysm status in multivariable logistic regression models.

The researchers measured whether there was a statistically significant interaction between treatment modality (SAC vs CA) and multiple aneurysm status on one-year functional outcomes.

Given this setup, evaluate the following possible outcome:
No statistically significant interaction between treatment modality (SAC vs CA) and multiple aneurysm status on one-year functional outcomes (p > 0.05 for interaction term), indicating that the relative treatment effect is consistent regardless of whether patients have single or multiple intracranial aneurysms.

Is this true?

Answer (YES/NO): YES